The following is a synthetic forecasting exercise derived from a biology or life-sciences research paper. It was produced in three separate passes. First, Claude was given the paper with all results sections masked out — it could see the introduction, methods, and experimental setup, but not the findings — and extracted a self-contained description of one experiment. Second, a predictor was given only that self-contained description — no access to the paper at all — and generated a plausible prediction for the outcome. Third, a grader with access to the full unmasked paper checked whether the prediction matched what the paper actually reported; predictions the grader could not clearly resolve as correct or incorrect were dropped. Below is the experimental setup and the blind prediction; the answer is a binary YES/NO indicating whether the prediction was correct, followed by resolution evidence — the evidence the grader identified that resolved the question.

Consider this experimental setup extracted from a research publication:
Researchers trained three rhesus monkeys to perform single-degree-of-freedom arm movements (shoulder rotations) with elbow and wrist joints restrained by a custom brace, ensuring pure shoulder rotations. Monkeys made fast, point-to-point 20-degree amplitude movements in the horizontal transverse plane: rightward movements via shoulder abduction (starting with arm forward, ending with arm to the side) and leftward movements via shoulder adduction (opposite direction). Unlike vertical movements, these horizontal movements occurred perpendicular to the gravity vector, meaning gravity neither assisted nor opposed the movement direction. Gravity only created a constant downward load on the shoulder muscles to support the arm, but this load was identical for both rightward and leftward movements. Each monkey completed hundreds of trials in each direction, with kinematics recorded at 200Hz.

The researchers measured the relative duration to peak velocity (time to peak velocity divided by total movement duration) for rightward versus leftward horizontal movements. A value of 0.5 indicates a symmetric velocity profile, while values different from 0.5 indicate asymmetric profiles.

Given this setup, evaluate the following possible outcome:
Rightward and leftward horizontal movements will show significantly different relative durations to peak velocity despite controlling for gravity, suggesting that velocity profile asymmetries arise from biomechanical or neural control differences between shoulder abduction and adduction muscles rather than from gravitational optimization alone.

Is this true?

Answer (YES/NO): NO